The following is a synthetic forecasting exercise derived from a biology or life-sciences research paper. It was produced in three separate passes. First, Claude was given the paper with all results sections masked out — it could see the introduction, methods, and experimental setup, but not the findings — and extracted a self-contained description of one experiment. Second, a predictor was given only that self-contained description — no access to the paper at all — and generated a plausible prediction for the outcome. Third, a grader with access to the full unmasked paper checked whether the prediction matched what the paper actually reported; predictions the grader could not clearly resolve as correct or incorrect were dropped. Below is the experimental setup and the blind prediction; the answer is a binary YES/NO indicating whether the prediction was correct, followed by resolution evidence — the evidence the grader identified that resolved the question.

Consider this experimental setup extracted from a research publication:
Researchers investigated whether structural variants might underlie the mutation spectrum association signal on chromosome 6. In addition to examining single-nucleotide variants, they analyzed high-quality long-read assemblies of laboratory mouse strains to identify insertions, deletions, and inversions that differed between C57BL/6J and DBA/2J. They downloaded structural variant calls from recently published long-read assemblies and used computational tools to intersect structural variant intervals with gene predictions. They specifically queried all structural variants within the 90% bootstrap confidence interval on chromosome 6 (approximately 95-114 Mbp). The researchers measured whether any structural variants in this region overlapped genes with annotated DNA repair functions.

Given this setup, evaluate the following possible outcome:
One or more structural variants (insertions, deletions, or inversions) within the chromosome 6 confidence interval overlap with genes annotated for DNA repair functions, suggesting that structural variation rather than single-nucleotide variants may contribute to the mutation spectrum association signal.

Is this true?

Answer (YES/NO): NO